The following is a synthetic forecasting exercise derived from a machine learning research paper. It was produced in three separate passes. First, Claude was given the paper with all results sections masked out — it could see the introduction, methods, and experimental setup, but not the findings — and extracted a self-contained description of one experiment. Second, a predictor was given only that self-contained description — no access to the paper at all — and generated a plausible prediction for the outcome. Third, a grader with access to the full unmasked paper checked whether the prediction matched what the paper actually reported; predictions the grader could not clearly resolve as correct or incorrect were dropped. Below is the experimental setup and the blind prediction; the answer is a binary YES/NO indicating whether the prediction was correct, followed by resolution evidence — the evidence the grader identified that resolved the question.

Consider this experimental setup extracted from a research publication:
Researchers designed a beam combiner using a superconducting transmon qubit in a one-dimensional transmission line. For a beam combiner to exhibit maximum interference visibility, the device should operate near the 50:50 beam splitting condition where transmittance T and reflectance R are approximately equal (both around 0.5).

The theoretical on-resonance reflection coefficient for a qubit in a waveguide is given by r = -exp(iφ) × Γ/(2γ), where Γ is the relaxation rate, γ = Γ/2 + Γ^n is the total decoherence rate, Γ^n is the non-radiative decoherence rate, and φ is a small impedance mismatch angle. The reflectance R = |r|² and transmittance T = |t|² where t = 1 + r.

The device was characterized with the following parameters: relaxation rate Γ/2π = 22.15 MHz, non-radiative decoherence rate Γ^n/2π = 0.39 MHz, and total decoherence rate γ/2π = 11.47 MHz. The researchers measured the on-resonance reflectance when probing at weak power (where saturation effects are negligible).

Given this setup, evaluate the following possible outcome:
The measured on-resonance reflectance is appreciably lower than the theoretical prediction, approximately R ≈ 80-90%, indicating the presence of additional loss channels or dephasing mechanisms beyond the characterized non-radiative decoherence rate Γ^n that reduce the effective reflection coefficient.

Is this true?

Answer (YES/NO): NO